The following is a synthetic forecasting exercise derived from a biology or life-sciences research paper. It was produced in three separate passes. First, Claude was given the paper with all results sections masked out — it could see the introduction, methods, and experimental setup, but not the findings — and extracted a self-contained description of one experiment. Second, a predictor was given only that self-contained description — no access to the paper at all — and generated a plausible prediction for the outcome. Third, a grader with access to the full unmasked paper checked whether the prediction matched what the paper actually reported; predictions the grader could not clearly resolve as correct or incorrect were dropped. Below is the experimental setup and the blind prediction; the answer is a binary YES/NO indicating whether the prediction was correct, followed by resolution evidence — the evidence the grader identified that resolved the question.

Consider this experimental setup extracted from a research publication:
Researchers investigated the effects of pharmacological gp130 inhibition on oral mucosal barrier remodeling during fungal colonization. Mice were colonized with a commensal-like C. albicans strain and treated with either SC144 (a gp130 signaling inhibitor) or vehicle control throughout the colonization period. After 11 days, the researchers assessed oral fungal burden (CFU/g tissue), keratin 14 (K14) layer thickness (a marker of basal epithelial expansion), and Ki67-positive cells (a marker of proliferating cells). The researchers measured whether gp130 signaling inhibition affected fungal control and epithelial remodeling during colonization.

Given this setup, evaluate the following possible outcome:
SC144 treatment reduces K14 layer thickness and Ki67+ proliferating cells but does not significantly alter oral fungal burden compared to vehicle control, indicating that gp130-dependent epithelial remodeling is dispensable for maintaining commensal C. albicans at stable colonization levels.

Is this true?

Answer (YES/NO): NO